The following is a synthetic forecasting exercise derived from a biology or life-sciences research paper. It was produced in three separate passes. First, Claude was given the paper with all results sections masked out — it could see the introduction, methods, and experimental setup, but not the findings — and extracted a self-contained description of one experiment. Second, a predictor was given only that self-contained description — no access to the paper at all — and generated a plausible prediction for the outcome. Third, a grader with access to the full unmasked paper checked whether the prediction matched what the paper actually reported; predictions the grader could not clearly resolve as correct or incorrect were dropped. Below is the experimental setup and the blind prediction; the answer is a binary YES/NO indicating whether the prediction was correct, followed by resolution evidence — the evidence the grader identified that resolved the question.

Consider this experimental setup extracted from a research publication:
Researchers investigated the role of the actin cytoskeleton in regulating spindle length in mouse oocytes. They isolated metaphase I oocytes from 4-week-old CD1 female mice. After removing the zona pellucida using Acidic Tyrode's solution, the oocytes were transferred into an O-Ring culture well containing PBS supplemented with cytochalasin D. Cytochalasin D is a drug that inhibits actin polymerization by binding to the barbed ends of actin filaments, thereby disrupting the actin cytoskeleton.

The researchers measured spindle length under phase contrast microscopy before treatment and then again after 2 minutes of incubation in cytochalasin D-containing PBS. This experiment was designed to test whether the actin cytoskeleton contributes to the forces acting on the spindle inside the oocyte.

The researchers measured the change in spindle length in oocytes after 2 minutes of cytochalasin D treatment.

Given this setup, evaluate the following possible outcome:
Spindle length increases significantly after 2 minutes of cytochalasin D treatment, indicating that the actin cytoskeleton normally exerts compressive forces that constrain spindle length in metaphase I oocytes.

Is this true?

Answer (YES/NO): NO